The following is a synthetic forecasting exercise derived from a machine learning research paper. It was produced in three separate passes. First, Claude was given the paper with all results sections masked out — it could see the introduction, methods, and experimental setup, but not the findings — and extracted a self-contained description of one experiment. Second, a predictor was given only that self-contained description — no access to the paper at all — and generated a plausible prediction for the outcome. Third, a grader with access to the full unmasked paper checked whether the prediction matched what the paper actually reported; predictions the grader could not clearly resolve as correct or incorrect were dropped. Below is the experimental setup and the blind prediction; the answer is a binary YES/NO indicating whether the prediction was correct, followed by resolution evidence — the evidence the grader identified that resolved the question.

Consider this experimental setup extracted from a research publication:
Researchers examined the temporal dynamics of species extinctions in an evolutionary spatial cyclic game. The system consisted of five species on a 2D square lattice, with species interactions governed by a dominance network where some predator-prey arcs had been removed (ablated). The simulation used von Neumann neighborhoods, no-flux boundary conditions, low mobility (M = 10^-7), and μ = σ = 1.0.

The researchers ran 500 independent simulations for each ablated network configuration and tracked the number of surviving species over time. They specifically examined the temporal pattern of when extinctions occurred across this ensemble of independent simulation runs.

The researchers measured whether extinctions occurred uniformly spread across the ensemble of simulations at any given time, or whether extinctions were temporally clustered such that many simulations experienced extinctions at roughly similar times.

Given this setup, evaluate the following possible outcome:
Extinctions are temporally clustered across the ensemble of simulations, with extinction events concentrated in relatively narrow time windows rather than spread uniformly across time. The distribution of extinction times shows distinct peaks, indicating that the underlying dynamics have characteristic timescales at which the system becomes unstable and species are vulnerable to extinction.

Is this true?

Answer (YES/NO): YES